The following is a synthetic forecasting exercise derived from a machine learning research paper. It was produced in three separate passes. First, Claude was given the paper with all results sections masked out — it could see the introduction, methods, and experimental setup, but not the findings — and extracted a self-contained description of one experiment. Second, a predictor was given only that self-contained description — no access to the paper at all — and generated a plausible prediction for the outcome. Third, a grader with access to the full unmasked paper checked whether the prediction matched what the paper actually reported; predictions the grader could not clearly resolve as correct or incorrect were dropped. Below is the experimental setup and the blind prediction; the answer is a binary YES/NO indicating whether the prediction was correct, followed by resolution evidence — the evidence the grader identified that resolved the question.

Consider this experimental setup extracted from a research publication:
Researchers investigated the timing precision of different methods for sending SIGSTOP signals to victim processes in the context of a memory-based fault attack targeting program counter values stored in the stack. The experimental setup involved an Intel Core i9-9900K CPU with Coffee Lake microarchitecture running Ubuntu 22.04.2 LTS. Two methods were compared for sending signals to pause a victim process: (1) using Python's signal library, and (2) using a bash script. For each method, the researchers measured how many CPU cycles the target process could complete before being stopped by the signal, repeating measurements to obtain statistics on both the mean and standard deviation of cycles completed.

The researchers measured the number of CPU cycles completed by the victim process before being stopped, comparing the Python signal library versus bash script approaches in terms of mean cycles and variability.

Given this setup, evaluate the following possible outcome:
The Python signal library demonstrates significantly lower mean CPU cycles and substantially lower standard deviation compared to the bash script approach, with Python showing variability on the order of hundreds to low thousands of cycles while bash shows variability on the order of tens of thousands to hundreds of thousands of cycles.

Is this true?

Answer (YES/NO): NO